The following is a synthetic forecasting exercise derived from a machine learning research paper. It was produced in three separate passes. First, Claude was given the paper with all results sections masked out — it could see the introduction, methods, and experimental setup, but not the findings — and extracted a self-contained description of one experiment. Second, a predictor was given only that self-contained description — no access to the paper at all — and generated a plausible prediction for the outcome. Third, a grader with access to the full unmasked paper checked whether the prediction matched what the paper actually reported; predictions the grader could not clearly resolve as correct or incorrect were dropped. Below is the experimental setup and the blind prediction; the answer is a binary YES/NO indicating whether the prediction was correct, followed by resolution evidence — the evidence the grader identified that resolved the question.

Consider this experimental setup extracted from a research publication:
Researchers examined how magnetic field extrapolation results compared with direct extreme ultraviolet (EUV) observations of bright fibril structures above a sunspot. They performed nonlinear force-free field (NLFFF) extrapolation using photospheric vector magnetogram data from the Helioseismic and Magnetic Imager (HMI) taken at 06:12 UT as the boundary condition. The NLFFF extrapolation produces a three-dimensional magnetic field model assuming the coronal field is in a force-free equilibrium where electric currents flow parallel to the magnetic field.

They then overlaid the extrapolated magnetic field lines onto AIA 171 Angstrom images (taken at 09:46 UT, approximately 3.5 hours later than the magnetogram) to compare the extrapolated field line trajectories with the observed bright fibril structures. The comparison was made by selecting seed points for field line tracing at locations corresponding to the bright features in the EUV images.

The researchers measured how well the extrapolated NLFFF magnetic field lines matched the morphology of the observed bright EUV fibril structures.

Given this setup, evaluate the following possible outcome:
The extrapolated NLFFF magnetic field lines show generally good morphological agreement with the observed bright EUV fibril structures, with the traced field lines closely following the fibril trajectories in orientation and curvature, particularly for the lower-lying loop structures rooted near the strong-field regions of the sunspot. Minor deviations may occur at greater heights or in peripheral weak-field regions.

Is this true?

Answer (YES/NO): YES